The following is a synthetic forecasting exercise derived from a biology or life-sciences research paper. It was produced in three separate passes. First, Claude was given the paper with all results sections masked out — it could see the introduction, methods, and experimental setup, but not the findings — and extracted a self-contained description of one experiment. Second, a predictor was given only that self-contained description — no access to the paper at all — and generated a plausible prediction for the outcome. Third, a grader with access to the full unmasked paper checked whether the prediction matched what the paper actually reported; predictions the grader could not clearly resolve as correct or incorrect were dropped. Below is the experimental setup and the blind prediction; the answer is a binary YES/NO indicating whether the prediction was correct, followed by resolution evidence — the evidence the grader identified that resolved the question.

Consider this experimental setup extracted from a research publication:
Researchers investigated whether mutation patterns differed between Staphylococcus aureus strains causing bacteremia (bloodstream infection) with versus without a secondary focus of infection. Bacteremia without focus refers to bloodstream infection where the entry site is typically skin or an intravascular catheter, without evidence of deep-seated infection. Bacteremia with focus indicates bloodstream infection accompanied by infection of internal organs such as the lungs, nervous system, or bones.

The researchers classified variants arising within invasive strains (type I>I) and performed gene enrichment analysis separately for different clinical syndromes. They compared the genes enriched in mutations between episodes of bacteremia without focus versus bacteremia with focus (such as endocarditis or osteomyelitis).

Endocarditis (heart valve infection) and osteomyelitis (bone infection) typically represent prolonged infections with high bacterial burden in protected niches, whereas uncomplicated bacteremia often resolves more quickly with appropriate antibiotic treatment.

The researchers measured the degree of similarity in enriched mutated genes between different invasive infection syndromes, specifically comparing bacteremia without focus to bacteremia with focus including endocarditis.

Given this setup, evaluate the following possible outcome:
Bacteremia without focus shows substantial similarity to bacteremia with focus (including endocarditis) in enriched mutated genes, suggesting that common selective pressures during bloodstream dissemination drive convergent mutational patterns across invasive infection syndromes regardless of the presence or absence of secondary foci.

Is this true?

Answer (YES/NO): NO